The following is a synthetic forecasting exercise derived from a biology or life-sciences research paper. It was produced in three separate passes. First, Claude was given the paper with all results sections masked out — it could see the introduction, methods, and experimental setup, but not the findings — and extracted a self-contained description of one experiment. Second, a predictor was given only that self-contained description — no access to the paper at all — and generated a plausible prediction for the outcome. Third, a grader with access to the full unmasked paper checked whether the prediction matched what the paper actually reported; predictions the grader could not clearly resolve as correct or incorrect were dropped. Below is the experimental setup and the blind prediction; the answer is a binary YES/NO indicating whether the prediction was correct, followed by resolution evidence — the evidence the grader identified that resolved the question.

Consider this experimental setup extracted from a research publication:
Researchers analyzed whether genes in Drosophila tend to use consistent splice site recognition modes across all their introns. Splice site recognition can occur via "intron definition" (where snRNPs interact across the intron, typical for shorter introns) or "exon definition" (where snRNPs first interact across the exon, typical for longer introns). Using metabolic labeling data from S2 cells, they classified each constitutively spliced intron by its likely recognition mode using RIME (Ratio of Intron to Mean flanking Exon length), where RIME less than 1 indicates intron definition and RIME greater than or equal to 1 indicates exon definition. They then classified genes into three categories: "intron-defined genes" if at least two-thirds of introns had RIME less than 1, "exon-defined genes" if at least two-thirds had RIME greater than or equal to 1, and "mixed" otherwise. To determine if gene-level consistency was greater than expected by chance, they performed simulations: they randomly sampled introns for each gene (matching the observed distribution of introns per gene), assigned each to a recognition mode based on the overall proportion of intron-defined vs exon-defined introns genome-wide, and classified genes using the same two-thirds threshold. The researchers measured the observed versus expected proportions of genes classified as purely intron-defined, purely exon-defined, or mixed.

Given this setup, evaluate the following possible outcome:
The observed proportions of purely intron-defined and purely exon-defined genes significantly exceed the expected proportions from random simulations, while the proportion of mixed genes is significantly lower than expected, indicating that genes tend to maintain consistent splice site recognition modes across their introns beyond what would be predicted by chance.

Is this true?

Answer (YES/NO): YES